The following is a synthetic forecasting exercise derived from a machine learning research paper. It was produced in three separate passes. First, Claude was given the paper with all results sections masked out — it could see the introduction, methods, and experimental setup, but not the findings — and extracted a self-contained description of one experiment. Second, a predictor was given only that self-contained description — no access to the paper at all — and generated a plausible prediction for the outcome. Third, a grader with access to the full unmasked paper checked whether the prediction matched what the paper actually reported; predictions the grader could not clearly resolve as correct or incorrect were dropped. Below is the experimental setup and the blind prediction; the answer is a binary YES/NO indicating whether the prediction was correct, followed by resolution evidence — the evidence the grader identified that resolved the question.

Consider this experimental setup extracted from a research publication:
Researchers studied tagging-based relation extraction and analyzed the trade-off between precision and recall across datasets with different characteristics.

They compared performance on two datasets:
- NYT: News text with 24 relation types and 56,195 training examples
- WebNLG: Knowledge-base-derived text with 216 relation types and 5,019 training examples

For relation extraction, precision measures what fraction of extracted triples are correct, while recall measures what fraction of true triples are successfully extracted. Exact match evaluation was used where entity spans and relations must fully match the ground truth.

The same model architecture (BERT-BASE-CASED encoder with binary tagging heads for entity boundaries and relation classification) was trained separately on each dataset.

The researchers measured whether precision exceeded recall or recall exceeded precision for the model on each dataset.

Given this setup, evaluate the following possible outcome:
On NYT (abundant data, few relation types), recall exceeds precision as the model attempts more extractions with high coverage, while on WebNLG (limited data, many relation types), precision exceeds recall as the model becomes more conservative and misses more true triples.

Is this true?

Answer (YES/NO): NO